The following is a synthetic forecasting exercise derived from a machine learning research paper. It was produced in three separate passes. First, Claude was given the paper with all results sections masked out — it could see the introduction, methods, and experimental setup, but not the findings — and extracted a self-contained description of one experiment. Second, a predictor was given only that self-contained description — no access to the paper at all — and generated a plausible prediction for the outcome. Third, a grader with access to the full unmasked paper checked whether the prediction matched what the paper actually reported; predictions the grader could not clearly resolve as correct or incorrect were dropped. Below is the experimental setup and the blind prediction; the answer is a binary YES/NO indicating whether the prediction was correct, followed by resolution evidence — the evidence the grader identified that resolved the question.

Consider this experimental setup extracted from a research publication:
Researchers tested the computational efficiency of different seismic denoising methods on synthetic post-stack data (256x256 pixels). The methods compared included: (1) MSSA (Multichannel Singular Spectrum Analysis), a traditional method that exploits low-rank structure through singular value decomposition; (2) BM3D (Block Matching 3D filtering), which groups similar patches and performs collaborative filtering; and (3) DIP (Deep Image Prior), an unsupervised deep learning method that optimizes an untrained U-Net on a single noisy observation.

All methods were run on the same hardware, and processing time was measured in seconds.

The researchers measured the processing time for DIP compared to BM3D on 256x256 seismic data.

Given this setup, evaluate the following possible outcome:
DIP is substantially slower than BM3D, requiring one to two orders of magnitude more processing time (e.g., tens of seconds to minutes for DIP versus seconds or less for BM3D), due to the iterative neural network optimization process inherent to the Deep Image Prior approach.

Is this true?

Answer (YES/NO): YES